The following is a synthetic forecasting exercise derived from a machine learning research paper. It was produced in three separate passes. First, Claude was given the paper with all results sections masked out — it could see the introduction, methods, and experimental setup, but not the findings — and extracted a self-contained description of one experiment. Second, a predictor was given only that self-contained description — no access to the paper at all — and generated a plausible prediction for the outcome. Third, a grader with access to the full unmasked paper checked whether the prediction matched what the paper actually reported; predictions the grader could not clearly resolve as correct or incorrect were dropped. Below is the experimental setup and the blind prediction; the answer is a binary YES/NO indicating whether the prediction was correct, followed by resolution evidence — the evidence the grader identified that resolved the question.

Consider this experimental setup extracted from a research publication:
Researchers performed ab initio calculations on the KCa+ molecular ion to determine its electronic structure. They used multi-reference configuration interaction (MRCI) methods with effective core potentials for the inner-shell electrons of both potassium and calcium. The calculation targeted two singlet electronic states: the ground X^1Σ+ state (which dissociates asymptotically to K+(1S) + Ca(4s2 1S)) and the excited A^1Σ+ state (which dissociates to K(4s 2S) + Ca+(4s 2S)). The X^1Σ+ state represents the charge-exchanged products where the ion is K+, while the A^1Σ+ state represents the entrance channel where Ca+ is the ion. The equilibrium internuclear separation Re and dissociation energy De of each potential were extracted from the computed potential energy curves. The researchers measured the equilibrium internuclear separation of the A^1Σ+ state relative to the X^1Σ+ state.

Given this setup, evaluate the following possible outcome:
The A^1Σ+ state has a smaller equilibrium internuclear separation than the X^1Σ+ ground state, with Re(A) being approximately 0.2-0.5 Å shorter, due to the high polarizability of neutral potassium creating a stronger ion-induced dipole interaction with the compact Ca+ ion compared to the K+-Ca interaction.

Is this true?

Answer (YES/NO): NO